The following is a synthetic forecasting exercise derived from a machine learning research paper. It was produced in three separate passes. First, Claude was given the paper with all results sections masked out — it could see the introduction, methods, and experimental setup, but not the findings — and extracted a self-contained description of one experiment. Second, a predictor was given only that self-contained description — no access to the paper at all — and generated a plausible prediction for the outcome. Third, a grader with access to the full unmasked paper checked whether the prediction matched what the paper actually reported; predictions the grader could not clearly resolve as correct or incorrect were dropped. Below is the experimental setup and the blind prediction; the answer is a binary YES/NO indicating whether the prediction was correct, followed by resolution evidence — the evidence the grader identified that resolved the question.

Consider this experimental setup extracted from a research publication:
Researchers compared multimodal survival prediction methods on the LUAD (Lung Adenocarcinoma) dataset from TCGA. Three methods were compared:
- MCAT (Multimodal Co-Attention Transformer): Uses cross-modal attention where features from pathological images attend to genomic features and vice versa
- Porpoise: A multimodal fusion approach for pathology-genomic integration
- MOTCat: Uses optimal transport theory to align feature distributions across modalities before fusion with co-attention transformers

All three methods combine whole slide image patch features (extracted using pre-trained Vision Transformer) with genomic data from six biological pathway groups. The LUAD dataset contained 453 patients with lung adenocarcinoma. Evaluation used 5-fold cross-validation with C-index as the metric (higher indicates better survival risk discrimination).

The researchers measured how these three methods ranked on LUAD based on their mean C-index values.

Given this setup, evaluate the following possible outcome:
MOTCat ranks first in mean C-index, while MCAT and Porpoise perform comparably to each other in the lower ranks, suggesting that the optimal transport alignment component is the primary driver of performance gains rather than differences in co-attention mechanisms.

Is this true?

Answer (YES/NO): NO